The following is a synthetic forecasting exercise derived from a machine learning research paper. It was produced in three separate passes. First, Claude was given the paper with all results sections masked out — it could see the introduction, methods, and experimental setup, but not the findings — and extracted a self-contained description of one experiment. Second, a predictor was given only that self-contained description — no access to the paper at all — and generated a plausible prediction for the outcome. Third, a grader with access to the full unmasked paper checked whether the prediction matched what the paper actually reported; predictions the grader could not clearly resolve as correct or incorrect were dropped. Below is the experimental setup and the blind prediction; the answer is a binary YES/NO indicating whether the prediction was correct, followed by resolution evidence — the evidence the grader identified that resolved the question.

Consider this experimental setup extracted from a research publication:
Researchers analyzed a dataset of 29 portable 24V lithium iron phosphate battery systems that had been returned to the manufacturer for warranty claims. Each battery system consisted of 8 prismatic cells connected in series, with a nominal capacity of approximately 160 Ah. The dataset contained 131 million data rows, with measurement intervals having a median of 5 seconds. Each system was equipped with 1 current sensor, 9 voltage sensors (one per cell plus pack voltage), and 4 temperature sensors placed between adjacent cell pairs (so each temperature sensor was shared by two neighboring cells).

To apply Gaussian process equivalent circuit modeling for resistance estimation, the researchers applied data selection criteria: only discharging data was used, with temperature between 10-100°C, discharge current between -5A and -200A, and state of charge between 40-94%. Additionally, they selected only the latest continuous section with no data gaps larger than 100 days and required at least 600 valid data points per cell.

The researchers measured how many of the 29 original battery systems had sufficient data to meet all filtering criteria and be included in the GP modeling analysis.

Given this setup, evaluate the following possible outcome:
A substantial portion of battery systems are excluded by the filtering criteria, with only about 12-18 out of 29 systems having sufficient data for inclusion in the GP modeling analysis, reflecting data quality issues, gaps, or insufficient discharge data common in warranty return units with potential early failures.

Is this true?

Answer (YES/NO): NO